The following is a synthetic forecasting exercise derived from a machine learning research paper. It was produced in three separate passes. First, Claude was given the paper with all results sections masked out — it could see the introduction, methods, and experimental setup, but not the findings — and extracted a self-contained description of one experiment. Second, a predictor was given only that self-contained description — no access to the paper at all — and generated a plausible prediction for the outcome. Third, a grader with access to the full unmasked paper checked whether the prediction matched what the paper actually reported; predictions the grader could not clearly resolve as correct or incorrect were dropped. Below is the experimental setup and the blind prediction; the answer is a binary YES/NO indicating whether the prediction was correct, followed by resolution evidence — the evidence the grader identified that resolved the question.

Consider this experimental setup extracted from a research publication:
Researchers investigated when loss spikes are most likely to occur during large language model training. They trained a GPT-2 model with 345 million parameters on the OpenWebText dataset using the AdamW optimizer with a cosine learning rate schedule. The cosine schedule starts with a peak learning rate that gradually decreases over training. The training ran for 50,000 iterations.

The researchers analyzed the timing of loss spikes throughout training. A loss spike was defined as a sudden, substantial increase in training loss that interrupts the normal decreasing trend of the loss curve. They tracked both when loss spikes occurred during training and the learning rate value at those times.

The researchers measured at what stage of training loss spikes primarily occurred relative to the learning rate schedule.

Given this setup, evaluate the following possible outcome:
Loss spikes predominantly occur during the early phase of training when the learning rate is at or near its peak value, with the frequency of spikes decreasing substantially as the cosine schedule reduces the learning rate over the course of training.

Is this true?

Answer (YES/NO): YES